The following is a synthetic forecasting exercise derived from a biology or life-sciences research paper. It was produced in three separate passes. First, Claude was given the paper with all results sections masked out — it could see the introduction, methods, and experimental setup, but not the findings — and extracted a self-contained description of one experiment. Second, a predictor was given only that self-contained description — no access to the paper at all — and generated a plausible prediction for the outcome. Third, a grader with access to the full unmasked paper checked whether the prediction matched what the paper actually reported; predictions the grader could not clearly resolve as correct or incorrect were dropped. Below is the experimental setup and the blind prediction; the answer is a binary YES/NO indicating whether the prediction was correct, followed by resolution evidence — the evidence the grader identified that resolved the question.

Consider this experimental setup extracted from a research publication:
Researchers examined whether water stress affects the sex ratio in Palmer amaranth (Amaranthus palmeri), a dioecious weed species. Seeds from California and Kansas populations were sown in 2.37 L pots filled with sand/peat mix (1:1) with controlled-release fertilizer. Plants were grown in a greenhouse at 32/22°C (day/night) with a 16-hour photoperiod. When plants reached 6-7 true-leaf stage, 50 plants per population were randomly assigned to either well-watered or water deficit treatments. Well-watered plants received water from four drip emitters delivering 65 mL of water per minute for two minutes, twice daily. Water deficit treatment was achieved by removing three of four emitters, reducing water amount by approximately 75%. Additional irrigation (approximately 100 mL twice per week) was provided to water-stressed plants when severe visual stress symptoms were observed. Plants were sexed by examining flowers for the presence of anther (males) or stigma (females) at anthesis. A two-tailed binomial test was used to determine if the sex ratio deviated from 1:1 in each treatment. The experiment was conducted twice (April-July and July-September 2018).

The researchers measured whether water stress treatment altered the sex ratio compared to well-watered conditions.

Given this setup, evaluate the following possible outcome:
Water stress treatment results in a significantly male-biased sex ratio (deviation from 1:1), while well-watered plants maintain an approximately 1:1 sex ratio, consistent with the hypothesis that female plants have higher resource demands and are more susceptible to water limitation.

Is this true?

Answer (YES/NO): NO